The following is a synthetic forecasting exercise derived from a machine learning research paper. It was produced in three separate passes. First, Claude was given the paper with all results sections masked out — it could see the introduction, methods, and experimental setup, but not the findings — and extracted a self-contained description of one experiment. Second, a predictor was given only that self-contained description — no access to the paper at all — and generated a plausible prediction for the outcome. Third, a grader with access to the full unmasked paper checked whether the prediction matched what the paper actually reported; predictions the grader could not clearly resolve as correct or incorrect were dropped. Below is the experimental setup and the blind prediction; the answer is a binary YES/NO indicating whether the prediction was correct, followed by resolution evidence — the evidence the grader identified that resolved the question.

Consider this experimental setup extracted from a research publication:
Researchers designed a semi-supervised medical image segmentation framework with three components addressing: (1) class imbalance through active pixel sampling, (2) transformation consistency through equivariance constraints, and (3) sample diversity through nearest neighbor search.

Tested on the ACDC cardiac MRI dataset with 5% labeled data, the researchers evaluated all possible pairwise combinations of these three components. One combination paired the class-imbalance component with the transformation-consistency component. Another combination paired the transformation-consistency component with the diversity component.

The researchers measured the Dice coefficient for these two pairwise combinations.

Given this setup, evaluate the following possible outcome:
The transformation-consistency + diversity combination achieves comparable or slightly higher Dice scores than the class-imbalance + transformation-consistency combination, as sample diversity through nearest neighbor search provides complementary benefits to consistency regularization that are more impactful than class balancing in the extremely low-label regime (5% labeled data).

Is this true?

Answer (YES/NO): NO